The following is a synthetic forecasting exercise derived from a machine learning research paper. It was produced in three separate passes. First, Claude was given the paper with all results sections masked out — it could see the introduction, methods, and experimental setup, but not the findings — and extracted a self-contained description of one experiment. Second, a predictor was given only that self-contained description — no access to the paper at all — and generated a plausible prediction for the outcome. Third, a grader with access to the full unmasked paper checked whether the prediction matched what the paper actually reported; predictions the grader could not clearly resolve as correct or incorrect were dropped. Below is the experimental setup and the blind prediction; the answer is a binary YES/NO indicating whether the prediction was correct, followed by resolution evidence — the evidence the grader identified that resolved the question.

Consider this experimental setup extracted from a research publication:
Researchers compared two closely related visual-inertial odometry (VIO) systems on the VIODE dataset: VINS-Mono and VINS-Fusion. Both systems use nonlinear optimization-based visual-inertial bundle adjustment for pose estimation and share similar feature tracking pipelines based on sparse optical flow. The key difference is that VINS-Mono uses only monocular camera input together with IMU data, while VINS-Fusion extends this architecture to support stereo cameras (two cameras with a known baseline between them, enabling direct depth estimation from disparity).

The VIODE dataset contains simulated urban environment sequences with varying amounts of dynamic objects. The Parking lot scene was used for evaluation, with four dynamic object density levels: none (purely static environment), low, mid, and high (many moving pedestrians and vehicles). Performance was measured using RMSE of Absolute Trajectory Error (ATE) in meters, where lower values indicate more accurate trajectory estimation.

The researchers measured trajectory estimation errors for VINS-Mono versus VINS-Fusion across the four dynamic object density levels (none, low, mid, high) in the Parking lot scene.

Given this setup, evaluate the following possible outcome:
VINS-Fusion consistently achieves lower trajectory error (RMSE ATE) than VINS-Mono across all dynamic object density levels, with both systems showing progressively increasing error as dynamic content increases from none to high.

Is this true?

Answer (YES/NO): NO